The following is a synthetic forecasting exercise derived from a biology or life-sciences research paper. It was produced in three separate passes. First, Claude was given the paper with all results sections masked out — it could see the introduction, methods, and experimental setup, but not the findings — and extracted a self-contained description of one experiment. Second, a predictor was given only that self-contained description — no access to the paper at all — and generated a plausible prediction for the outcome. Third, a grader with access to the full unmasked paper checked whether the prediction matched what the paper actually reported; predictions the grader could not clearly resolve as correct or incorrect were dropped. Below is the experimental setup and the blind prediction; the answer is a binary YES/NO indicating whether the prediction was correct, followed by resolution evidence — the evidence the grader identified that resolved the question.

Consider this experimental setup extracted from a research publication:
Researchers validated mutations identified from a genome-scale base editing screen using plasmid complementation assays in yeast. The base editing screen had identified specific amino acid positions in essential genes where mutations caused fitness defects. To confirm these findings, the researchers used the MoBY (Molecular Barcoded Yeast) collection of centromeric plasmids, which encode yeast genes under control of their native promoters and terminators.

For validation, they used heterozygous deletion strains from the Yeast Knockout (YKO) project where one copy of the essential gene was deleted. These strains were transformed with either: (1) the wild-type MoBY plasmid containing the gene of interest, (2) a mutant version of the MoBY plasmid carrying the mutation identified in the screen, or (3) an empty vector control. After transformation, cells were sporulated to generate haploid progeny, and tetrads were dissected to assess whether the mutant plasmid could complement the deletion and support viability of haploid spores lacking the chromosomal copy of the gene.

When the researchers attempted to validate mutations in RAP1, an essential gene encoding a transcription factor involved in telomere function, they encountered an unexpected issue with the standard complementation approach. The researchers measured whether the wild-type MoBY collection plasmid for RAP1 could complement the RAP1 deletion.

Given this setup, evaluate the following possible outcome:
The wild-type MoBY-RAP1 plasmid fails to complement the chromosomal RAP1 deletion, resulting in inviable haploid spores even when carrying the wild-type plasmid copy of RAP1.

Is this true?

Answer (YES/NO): NO